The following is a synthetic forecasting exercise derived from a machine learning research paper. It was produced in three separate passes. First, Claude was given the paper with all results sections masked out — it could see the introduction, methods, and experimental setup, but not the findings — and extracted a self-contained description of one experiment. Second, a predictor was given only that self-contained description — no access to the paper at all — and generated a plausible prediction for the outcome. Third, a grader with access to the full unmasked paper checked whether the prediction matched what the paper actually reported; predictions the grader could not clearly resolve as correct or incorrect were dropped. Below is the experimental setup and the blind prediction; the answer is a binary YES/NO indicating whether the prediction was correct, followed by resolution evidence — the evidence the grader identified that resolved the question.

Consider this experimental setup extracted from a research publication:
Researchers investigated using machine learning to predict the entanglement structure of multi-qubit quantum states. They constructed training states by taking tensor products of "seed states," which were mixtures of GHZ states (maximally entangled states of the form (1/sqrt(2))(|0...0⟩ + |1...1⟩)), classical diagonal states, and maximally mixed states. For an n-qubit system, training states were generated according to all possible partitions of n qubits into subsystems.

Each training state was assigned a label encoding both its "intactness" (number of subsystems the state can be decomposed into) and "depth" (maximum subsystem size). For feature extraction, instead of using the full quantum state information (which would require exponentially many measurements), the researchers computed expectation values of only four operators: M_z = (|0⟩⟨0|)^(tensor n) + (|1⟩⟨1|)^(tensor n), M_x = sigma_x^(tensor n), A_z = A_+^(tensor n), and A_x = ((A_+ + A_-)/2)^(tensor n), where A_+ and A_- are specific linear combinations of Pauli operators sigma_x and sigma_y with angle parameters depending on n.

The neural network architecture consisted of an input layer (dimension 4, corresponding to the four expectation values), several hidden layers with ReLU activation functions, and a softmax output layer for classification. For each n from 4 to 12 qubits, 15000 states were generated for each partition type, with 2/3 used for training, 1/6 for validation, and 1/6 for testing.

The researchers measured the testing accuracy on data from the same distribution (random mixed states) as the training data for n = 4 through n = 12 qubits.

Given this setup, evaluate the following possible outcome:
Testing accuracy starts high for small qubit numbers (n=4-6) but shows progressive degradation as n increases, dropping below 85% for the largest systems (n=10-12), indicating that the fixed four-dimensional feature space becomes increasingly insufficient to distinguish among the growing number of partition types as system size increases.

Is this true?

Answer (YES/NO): NO